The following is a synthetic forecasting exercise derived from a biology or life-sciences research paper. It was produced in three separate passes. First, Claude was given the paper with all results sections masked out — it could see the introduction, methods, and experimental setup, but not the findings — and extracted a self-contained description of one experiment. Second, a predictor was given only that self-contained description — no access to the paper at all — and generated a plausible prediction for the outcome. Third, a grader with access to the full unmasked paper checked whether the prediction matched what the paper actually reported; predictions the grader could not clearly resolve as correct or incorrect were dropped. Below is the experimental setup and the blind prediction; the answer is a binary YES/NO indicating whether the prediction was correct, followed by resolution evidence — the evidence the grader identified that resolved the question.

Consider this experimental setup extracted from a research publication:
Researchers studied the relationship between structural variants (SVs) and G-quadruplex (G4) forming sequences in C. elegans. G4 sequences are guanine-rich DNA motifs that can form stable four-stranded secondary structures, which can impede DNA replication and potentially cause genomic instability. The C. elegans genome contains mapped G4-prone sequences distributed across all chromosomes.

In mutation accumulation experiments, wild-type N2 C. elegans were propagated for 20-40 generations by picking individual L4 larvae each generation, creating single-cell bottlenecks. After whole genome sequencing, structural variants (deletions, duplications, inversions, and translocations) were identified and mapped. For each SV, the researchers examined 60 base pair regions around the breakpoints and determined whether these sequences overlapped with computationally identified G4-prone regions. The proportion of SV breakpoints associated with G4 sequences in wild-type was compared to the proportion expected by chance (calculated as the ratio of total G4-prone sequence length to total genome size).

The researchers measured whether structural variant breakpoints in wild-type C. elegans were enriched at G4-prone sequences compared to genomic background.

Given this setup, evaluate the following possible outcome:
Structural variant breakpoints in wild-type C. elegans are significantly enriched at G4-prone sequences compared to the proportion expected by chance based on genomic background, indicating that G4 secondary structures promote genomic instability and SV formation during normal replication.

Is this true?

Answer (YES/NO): NO